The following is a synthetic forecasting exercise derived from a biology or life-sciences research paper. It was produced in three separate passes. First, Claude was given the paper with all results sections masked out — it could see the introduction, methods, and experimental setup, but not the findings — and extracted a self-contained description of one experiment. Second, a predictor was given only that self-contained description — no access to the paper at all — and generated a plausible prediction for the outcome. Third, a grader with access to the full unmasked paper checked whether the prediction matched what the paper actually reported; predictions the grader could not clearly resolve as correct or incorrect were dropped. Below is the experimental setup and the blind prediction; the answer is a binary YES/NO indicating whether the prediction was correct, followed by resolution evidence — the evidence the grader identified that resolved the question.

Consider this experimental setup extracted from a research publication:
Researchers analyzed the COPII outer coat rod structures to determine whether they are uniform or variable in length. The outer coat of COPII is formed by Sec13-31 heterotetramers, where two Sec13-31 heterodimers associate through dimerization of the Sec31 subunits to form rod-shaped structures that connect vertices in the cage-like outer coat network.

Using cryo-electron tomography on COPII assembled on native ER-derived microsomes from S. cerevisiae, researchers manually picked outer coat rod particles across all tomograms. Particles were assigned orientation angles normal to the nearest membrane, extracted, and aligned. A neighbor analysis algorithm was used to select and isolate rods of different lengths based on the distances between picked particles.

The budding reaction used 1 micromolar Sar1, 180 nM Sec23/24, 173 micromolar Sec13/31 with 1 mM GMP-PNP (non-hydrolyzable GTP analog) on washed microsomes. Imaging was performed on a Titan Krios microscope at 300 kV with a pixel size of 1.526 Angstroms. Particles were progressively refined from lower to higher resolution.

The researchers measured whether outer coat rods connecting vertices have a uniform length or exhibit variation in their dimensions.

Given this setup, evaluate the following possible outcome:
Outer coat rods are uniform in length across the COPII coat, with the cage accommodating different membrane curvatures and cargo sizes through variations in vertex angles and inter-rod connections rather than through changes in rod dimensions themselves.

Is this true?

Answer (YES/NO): NO